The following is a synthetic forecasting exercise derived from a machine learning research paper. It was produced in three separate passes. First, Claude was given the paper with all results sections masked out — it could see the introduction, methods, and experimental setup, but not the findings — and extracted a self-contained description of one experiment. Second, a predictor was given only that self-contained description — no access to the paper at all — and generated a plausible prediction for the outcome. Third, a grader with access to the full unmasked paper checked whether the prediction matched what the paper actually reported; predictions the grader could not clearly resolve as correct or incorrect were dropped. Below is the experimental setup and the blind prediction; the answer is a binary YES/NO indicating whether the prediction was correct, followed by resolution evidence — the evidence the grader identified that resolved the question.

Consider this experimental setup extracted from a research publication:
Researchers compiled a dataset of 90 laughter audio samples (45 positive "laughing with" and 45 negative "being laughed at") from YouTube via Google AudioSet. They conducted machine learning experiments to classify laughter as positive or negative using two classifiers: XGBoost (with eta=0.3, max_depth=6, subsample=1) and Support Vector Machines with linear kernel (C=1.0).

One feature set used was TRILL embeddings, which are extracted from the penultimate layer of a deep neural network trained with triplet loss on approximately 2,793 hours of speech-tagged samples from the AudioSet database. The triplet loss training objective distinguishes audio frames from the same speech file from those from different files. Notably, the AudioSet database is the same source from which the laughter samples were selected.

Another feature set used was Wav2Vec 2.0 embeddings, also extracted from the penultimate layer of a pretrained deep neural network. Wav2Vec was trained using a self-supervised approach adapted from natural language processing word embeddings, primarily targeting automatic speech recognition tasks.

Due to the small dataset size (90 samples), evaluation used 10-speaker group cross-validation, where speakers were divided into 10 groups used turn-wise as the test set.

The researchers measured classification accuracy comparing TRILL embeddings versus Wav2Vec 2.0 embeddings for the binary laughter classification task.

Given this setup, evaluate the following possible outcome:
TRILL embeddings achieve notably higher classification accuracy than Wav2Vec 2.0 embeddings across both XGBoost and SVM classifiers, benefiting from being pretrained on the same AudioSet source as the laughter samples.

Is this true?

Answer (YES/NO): NO